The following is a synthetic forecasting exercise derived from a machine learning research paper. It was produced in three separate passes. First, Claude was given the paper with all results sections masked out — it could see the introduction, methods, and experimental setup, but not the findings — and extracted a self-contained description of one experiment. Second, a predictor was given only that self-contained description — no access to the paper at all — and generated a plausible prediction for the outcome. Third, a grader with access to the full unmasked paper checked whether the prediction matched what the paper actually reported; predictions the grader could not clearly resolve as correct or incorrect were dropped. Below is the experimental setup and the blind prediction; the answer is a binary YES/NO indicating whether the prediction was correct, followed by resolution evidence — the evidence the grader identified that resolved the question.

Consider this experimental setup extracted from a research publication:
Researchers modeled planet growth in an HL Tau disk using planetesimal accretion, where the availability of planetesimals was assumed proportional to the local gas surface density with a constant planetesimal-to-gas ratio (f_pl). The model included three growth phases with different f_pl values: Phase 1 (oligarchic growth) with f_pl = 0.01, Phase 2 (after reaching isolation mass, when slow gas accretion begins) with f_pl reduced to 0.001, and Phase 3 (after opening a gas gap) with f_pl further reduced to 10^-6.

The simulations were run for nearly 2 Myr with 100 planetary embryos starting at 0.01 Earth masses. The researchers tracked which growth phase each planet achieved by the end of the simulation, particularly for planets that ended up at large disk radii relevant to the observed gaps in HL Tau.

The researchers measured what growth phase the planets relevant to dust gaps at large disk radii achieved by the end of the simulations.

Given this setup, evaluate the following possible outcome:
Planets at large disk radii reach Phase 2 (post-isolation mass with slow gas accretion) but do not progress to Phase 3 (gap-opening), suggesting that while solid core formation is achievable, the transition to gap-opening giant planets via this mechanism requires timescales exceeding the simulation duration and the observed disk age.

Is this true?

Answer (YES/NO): NO